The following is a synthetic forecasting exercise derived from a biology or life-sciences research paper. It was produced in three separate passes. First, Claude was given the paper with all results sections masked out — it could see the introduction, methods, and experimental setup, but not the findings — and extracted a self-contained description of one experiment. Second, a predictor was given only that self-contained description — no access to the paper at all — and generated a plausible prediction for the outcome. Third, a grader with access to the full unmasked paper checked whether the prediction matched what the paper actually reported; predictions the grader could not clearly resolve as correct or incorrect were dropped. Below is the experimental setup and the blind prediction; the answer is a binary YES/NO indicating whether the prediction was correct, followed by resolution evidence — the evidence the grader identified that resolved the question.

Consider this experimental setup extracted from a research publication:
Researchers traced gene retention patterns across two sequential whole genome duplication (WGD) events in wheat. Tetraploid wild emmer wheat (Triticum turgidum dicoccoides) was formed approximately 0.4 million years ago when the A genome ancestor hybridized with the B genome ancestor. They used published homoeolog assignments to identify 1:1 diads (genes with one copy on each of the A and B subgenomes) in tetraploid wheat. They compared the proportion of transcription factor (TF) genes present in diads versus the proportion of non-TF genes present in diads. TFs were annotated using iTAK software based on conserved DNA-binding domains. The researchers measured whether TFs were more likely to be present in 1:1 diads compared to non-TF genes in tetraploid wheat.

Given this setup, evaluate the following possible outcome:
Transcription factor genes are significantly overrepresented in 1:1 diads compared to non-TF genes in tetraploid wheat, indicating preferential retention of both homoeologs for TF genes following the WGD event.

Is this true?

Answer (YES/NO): YES